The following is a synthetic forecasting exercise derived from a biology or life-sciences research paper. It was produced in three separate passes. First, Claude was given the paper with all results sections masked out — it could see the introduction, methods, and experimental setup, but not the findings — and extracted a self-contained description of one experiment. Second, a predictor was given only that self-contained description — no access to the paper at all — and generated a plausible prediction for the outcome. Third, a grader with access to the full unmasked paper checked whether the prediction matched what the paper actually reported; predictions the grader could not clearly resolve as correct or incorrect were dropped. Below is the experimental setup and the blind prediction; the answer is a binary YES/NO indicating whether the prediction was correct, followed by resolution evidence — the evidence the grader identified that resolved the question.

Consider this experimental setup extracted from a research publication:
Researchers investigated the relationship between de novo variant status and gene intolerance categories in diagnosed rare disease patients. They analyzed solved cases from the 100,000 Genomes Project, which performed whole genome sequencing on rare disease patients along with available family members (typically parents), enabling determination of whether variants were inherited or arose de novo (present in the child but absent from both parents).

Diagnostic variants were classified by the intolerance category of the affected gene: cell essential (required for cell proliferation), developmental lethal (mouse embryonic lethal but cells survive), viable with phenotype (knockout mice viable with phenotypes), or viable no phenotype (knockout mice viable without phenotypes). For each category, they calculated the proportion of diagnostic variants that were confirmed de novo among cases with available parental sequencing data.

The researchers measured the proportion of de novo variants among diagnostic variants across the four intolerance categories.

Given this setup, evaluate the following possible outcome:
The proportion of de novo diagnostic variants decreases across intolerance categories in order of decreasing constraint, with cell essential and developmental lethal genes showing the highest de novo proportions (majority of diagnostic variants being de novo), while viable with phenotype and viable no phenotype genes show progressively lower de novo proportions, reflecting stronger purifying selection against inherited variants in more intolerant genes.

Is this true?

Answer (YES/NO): NO